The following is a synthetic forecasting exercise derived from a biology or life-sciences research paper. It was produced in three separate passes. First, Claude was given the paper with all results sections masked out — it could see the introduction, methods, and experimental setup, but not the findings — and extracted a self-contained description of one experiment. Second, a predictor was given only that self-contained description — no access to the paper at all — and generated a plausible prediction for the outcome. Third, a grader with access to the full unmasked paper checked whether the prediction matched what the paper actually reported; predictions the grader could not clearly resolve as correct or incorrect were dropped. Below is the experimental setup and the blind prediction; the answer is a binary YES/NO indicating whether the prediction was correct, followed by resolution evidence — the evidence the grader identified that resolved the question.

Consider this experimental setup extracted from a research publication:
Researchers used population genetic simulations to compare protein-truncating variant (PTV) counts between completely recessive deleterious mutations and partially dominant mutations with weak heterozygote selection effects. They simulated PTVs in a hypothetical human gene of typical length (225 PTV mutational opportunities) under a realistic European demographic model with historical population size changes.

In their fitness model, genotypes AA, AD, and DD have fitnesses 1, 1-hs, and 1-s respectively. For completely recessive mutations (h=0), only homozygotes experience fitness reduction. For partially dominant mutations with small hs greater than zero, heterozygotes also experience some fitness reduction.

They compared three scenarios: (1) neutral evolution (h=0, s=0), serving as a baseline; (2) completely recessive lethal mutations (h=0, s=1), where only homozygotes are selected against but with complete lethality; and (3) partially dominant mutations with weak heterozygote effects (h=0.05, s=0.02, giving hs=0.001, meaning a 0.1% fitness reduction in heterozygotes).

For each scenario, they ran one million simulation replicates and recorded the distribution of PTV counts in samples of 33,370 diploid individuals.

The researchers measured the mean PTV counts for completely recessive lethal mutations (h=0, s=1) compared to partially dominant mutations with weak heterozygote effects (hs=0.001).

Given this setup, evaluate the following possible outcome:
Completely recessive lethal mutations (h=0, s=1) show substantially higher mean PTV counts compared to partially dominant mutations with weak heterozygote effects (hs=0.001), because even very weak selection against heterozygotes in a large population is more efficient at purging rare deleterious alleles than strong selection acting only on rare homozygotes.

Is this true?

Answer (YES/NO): NO